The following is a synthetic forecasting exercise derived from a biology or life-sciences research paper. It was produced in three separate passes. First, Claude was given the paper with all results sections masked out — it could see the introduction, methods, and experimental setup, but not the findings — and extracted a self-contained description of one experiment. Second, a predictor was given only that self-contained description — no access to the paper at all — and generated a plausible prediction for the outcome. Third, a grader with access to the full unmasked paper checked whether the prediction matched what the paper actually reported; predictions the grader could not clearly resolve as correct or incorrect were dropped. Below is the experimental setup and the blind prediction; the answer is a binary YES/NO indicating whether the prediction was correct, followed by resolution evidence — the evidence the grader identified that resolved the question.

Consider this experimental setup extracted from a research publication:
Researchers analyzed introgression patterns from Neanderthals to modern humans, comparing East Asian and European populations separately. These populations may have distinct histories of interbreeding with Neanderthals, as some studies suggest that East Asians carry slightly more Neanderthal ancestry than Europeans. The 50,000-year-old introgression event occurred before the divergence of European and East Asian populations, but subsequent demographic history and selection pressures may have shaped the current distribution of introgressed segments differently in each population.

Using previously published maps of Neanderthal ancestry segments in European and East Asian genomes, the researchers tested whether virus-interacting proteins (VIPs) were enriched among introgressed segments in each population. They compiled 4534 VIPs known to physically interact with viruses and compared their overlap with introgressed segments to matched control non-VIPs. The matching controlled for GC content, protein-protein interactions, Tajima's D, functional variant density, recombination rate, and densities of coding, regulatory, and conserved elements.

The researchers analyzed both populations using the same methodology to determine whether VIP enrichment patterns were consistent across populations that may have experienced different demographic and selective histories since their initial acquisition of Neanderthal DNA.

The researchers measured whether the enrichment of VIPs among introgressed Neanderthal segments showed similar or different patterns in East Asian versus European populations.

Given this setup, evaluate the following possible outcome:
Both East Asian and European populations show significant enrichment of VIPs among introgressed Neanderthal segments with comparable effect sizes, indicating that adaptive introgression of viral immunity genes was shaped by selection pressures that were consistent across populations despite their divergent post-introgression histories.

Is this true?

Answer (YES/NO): NO